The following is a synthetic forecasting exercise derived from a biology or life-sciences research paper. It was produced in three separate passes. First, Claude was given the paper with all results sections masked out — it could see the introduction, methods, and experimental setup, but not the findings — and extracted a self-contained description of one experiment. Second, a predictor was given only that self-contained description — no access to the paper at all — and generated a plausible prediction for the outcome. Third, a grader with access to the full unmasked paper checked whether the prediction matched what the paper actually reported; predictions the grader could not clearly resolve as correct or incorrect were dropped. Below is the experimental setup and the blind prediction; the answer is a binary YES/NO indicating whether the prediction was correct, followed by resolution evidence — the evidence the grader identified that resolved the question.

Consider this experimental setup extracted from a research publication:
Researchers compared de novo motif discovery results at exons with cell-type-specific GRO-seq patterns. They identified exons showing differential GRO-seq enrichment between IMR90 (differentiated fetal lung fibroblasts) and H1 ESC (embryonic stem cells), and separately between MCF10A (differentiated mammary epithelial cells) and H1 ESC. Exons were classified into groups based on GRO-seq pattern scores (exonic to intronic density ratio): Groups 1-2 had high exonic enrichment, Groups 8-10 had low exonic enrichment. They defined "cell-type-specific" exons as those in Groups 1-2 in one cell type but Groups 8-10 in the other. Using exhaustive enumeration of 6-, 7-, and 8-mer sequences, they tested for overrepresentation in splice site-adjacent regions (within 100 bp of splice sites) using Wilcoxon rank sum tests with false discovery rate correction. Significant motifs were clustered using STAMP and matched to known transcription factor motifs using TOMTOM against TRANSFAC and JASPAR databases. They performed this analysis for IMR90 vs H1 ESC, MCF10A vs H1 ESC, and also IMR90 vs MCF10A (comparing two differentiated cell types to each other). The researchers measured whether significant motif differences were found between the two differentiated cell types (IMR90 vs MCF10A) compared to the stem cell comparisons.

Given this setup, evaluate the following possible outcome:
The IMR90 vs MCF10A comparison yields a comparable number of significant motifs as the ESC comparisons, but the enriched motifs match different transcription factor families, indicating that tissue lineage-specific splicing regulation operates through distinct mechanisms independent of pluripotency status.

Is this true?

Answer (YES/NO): NO